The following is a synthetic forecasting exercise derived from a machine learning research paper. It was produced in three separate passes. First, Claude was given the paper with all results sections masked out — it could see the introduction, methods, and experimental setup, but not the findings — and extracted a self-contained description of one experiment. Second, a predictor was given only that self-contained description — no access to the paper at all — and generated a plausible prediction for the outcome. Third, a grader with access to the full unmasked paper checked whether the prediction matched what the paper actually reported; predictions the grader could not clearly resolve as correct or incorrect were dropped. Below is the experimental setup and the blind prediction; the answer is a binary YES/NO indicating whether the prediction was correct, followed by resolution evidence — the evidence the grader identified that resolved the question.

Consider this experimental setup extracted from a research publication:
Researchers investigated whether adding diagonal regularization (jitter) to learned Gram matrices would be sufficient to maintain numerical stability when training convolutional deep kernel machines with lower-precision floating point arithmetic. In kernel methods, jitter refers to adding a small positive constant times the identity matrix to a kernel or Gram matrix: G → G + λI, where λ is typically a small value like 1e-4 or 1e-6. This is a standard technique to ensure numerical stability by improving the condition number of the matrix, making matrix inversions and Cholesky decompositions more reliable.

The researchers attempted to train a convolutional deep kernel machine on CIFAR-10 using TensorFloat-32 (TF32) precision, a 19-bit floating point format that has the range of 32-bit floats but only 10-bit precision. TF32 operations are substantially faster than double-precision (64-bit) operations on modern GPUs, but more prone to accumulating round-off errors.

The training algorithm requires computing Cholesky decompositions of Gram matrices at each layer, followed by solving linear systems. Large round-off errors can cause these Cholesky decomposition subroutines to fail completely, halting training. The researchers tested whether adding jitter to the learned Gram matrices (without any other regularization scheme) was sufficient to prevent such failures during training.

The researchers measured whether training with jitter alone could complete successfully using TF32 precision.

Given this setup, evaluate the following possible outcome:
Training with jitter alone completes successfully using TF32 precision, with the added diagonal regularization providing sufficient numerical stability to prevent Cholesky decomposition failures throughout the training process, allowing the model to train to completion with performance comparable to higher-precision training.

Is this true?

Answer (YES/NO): NO